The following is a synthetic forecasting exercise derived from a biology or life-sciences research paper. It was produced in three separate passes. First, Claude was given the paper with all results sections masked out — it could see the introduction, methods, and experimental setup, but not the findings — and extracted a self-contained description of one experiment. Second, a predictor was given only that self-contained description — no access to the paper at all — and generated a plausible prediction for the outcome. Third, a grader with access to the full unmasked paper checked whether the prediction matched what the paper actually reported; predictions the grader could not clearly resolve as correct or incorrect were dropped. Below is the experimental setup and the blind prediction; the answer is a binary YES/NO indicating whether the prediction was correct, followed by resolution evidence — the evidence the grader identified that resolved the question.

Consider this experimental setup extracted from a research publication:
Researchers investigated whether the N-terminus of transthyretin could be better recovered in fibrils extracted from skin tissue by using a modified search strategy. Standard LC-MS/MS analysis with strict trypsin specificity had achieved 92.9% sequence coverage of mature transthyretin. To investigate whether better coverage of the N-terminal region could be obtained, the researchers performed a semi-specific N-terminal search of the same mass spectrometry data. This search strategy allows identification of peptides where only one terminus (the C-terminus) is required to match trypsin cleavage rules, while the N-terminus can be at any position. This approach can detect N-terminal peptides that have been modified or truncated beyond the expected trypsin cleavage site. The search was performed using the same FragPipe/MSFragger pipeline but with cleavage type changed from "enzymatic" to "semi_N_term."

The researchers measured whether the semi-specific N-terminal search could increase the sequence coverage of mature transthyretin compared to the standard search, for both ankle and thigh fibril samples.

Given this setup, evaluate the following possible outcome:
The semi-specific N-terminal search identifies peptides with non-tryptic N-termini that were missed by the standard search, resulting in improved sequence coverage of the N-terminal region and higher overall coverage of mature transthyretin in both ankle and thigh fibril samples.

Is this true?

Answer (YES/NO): YES